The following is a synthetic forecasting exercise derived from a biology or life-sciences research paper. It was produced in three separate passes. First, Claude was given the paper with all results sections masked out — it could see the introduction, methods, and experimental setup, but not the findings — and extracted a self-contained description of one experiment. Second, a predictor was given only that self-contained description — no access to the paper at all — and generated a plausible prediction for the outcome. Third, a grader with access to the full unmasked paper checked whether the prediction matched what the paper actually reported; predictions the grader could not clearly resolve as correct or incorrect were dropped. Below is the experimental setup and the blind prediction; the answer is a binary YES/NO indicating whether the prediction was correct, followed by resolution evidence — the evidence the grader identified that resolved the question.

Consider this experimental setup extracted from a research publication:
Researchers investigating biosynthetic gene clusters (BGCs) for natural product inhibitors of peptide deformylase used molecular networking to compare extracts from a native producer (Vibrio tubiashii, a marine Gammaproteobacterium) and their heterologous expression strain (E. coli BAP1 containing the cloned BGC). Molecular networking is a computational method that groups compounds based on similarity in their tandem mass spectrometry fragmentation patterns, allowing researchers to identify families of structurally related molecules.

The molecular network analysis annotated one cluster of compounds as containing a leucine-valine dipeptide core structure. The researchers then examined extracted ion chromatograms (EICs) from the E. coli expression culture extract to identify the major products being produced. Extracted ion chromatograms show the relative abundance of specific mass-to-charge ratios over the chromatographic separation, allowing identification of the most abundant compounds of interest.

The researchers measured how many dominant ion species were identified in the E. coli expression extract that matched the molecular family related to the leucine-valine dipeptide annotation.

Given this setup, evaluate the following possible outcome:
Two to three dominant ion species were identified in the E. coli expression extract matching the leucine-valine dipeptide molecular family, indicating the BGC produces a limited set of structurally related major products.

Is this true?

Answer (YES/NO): YES